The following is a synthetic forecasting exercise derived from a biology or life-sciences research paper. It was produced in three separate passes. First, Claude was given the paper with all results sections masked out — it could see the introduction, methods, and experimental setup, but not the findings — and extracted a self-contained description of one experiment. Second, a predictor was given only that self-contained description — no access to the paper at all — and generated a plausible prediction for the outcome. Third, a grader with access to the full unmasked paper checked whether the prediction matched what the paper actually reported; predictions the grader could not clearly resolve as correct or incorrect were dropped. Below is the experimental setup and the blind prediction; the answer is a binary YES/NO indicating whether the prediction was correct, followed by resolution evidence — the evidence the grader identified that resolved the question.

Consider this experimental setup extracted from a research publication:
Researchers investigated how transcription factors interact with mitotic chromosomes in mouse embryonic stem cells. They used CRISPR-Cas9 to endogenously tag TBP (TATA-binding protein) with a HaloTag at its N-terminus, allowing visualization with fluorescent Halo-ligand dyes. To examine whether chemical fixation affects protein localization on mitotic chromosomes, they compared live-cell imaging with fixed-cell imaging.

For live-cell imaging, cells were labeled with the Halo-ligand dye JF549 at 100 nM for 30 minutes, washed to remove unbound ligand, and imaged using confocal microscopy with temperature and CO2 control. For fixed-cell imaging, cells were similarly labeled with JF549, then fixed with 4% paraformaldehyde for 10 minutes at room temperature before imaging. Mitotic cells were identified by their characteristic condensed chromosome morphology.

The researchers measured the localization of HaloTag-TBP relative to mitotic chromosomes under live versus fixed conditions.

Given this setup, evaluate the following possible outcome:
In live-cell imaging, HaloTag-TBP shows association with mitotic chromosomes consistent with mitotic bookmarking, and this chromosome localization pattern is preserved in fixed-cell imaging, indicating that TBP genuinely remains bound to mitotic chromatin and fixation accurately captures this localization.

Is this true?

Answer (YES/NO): YES